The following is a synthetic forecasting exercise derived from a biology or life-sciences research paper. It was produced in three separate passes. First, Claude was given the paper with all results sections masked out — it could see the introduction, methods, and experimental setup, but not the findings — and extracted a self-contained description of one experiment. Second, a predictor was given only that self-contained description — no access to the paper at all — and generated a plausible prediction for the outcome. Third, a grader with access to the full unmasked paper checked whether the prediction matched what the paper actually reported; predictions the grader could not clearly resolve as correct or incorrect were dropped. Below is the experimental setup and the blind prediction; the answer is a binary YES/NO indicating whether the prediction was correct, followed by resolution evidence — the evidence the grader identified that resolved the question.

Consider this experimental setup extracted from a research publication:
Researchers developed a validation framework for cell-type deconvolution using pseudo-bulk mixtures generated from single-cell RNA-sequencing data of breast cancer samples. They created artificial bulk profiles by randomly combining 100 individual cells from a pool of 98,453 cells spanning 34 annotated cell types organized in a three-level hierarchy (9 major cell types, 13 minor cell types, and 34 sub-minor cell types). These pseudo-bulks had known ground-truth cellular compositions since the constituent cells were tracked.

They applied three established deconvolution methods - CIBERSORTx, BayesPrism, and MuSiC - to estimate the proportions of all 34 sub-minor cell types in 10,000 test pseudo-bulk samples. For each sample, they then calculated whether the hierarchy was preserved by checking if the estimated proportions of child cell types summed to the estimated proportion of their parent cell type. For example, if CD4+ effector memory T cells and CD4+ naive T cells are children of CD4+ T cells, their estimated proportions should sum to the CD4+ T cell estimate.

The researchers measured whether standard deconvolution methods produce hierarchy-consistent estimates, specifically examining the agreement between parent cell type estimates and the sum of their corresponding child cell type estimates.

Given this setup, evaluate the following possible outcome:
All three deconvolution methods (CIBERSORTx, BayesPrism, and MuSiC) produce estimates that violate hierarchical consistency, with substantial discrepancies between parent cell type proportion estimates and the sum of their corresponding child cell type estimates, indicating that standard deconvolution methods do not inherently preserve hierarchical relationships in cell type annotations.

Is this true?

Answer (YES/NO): YES